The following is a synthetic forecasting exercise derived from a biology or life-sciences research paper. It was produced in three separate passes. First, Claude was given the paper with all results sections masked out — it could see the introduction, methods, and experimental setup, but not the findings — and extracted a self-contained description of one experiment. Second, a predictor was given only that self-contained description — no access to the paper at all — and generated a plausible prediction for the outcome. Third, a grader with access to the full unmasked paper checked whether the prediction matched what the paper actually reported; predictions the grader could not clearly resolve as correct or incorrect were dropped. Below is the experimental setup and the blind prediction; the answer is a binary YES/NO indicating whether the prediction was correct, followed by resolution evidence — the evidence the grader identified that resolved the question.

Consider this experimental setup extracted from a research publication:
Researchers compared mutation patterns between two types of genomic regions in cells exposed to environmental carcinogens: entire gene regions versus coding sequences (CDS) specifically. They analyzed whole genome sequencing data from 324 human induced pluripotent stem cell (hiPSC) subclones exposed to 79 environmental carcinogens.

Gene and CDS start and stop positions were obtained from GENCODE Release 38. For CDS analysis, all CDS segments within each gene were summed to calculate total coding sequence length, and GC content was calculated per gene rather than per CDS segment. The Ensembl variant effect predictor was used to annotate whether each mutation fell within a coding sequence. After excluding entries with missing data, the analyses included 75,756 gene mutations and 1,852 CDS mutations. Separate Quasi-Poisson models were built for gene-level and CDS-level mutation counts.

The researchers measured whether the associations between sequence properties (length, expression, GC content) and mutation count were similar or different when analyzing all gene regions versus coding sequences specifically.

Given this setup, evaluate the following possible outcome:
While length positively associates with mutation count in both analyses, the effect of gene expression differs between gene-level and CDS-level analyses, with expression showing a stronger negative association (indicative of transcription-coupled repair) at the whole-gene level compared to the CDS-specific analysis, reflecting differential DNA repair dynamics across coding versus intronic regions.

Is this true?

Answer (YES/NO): NO